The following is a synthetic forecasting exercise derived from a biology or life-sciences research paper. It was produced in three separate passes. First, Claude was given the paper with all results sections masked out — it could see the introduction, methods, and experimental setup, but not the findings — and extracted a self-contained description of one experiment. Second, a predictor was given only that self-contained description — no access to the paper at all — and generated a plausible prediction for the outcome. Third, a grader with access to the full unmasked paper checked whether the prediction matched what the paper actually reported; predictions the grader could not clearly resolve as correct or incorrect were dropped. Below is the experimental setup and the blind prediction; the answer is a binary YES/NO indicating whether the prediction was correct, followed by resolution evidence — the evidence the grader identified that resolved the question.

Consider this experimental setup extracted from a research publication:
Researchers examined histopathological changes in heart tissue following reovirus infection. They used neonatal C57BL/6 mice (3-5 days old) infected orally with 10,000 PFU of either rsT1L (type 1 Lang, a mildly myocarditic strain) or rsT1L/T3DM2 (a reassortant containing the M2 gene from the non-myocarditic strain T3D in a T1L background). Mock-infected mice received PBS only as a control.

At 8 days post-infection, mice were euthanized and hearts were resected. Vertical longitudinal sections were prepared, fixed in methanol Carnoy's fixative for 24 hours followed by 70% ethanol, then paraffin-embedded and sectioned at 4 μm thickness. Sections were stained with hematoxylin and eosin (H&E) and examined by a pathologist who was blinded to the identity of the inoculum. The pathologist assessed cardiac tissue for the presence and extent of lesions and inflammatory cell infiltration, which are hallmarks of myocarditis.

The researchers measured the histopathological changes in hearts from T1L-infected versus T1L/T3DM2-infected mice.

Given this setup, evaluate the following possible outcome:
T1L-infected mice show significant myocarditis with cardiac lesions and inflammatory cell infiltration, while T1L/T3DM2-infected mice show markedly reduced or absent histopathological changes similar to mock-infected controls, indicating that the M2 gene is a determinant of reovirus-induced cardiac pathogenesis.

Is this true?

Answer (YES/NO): NO